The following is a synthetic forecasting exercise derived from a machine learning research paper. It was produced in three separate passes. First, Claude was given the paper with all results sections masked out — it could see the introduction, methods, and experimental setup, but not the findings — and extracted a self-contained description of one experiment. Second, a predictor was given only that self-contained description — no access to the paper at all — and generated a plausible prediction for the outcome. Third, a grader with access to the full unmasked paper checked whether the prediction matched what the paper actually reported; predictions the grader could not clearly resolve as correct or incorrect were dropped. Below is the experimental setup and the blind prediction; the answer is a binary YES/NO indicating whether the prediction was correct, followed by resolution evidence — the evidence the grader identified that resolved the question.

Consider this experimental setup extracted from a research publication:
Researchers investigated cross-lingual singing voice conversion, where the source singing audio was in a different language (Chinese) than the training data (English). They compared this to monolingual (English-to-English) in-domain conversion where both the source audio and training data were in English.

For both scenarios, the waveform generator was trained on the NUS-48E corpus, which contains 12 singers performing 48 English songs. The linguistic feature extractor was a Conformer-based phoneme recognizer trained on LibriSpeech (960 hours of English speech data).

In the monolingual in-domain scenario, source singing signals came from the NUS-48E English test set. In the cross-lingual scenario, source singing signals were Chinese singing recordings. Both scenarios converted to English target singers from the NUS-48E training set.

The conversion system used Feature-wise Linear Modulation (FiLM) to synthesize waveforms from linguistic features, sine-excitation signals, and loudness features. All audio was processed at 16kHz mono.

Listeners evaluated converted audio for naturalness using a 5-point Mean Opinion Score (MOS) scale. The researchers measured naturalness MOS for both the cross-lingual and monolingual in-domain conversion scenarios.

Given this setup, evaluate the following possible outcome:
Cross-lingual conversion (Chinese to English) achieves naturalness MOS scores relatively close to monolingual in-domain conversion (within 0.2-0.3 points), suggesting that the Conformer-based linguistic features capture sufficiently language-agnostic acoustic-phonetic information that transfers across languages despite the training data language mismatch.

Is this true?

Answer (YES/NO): NO